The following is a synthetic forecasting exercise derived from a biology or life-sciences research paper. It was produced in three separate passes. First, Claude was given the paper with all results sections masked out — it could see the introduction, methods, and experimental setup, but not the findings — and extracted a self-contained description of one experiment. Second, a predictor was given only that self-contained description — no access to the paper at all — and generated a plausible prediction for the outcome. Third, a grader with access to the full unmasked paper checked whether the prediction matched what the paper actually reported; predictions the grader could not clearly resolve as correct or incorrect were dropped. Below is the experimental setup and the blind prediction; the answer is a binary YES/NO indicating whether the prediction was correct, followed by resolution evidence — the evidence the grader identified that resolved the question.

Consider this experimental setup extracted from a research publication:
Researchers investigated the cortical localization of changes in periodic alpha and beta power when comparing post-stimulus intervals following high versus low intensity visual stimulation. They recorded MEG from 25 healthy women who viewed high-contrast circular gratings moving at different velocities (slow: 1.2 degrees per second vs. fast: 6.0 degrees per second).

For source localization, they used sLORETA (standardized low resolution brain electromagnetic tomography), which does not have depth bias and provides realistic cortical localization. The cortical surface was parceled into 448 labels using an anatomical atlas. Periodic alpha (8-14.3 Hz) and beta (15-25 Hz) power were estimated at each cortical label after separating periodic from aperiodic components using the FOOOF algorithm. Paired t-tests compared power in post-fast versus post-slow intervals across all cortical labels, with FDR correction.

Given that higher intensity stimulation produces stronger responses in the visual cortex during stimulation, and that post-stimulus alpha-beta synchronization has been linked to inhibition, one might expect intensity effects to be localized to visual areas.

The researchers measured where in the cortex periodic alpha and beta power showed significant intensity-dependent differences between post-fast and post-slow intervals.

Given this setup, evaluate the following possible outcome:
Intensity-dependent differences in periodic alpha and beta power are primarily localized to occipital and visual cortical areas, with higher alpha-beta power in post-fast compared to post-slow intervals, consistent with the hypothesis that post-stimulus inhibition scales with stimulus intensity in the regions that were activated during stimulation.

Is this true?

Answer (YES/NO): YES